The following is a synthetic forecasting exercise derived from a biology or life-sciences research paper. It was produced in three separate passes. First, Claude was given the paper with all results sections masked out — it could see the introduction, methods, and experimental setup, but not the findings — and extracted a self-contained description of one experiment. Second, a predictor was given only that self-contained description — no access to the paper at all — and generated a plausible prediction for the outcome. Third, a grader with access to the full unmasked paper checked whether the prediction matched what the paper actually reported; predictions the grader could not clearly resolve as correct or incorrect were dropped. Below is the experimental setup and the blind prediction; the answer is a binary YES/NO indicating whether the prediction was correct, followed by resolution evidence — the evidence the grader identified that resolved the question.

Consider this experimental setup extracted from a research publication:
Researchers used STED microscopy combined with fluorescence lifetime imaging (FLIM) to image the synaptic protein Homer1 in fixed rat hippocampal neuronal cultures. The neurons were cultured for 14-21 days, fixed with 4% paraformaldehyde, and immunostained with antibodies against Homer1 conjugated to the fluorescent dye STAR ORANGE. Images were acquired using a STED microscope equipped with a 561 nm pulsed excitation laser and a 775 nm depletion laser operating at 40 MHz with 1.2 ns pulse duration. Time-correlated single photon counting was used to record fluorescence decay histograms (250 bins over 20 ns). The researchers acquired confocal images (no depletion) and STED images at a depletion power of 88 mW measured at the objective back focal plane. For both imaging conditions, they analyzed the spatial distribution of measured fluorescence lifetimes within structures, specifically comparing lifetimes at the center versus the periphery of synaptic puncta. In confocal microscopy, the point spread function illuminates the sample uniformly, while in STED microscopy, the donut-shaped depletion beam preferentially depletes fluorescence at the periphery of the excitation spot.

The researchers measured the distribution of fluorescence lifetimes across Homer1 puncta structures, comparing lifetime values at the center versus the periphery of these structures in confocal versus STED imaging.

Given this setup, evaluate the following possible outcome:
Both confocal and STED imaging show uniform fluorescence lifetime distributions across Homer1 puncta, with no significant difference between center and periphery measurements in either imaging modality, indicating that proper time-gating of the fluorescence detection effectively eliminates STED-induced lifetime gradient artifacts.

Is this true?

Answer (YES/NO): NO